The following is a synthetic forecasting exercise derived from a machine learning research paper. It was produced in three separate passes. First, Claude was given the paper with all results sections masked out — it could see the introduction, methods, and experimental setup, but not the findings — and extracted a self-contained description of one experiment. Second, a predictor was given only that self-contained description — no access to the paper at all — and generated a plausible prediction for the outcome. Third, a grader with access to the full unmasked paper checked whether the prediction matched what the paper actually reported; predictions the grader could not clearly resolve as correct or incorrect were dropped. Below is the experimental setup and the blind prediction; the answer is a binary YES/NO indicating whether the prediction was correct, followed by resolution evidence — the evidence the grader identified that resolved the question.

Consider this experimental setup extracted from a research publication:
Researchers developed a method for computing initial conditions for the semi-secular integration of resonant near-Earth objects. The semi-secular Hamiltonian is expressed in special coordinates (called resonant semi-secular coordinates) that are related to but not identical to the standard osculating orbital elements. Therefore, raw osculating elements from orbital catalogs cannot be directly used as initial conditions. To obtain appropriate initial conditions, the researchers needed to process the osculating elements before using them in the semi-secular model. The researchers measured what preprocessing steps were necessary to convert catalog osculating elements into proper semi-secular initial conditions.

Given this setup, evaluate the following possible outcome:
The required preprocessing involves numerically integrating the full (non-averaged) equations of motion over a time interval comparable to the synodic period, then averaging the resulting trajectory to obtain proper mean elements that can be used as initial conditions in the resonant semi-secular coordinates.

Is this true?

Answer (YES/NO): NO